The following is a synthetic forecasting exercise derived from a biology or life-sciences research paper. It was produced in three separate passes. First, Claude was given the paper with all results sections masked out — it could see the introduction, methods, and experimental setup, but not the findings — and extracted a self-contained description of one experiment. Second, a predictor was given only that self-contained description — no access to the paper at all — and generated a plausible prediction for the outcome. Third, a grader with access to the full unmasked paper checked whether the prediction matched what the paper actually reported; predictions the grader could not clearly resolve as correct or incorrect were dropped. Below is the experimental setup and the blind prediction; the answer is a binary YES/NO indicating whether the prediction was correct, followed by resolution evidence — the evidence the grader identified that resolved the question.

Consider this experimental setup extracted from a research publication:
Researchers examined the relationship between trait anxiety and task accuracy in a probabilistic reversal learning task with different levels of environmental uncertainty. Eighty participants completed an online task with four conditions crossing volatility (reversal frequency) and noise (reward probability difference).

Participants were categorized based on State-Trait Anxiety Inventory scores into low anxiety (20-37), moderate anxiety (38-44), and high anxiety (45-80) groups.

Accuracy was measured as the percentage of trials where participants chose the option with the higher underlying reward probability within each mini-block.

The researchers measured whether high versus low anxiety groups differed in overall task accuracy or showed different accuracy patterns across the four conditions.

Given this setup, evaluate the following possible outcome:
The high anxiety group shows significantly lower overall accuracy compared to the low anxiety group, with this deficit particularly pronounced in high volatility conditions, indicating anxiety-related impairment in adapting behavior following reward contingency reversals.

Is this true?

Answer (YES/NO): NO